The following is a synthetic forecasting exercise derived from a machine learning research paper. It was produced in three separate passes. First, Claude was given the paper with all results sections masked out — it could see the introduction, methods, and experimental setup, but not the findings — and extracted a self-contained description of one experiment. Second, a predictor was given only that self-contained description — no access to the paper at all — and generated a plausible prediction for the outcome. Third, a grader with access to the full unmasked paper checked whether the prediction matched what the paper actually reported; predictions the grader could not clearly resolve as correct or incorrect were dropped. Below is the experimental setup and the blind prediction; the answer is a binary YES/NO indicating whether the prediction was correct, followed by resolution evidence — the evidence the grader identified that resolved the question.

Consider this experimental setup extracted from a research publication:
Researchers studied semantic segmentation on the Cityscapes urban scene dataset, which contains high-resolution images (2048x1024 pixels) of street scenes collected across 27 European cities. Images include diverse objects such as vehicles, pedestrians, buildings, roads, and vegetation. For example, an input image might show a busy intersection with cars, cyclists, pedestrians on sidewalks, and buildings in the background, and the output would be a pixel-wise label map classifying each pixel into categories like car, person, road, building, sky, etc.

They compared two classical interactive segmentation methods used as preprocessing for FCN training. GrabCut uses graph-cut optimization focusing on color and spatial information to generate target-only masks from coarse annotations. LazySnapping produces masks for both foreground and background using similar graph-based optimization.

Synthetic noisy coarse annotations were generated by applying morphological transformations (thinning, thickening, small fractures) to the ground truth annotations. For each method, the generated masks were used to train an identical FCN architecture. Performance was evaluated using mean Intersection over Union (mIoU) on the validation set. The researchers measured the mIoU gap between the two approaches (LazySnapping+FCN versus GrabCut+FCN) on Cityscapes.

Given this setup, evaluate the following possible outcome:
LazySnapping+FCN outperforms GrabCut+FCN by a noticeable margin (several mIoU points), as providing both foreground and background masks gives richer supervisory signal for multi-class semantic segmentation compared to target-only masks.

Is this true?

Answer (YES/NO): YES